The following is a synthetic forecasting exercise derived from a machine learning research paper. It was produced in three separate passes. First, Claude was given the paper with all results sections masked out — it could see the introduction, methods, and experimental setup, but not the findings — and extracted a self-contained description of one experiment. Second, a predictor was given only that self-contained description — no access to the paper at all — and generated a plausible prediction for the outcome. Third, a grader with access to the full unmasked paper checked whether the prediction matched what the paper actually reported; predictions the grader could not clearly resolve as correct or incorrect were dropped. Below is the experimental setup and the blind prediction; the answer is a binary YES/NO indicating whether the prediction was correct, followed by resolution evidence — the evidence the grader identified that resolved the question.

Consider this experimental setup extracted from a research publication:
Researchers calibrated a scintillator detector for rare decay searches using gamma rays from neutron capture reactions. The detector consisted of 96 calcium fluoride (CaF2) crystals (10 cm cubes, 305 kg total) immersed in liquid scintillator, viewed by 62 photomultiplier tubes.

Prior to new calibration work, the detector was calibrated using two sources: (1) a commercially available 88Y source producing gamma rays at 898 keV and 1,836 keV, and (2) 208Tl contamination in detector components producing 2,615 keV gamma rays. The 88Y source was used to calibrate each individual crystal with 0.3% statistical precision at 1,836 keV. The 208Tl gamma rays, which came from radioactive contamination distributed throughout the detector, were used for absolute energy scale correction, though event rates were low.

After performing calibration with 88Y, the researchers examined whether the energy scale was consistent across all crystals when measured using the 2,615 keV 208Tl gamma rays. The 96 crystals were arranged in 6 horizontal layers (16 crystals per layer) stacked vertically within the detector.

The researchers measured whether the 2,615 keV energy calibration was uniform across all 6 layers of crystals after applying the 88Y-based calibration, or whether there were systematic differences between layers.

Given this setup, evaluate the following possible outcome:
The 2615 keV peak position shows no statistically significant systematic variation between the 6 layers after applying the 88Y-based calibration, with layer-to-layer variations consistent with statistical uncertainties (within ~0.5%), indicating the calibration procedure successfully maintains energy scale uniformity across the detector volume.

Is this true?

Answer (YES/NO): NO